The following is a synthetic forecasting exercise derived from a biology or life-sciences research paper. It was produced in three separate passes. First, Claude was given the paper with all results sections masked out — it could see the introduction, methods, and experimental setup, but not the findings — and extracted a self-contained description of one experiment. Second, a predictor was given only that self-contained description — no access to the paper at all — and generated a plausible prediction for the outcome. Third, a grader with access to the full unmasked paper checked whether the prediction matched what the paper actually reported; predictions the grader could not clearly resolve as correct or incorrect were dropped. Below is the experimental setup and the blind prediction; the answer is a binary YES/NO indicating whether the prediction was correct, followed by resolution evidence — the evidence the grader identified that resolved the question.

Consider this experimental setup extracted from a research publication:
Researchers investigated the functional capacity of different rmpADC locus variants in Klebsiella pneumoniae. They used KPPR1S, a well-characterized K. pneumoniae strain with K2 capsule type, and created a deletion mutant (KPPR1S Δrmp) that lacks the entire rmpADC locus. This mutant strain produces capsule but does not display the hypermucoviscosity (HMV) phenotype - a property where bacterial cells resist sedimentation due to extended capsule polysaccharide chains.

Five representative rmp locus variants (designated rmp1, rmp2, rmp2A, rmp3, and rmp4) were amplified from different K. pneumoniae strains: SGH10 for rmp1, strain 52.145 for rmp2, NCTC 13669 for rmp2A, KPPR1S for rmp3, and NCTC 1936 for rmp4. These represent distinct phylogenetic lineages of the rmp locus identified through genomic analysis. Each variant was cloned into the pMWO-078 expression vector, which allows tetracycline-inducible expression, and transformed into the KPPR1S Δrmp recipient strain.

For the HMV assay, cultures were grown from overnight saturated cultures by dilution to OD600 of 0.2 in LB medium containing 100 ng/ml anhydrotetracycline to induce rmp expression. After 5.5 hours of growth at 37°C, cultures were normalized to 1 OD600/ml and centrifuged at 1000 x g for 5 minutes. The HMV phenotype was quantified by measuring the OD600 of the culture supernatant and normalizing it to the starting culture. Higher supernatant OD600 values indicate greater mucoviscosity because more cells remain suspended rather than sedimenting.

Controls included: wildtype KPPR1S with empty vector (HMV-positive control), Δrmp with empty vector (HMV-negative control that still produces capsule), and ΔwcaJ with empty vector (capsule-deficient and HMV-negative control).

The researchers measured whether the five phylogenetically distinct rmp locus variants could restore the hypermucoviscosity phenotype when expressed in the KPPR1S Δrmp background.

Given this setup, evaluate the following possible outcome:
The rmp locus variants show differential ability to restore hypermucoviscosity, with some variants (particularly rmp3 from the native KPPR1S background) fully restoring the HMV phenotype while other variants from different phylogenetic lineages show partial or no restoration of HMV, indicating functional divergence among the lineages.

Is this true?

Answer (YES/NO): NO